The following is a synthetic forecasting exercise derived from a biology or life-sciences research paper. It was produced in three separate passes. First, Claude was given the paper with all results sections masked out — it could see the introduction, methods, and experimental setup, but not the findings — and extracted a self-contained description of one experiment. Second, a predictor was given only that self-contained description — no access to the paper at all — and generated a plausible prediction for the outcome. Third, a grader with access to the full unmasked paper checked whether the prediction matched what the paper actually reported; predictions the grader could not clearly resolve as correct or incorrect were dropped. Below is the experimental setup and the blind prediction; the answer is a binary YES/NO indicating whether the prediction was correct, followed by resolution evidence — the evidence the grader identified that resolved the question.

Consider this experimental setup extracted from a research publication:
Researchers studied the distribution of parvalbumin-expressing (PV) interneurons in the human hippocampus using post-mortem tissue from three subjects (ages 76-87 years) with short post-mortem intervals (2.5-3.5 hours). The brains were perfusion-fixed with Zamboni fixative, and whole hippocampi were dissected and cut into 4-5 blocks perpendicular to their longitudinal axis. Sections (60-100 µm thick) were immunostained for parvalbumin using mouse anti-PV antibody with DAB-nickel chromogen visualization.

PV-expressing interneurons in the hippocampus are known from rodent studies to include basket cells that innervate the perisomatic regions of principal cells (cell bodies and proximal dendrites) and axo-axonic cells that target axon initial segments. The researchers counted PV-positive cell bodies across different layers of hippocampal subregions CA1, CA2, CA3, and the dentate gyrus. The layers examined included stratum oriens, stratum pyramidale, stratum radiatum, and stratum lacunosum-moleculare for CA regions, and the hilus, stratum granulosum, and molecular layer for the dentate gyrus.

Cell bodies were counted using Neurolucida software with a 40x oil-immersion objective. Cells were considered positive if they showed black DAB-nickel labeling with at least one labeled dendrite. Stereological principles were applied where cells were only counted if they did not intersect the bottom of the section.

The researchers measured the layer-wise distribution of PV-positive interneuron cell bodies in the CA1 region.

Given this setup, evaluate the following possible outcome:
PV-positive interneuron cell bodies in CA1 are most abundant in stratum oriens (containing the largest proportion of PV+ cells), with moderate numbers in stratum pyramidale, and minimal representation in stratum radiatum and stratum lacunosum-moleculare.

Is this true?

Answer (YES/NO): NO